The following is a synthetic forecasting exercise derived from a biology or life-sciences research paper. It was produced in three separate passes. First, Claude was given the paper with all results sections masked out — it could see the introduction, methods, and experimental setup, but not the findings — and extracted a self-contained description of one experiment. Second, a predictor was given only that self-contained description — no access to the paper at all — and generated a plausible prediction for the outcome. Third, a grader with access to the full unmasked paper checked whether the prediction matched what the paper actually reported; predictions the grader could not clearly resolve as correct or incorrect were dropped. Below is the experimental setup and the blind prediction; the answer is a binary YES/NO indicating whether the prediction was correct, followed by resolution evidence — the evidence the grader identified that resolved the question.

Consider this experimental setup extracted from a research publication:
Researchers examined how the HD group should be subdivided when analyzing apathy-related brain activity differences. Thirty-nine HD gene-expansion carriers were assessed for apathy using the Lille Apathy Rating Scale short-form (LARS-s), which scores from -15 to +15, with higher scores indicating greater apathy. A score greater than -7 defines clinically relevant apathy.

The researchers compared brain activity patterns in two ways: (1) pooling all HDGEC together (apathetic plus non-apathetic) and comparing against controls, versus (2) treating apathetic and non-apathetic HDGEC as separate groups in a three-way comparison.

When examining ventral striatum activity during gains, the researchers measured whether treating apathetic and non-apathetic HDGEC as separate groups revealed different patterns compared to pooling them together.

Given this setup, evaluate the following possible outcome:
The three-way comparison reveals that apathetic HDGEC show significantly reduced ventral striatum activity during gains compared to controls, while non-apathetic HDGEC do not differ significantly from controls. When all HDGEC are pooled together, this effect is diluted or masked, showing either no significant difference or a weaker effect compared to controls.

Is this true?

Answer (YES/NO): NO